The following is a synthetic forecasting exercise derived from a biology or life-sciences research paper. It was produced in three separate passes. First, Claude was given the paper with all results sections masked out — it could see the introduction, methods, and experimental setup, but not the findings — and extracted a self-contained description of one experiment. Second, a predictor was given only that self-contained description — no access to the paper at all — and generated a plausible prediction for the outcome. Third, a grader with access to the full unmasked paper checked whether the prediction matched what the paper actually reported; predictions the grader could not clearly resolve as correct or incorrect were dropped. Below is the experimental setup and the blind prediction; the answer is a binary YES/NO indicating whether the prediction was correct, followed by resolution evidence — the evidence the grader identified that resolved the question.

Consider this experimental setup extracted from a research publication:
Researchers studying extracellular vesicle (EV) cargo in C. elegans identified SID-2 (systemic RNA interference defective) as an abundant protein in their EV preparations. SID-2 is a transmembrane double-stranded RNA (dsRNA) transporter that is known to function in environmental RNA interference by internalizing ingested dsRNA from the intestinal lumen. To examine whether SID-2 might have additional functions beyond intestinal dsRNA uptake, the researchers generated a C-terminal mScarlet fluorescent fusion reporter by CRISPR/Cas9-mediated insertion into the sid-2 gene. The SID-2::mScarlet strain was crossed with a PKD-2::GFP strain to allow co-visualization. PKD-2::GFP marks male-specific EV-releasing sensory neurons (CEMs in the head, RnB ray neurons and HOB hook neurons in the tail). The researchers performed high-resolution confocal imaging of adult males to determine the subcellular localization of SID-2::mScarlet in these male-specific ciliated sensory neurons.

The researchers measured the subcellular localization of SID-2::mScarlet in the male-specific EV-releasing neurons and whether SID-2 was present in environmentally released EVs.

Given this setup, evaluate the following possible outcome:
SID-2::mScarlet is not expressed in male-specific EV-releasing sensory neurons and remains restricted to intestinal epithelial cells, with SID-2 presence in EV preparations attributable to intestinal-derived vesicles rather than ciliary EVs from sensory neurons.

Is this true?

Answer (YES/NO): NO